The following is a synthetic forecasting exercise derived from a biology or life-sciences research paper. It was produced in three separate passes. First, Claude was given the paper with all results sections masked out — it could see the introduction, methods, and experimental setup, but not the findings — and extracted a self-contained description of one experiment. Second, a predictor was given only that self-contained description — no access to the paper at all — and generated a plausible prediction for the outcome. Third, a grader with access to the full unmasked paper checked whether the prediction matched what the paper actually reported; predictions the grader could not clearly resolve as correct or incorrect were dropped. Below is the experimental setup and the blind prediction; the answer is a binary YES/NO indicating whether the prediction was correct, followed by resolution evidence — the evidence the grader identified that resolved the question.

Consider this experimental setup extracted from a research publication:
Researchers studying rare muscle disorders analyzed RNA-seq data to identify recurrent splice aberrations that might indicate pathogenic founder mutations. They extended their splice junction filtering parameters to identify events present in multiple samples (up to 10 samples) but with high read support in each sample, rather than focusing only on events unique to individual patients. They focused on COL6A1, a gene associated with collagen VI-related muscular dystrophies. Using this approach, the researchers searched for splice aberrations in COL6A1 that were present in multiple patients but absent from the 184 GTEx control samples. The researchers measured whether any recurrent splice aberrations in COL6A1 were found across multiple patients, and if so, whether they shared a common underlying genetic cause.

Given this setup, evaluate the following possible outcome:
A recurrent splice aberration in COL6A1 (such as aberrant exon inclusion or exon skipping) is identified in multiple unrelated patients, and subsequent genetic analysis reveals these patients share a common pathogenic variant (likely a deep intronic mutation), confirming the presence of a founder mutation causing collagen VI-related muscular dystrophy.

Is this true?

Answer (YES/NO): NO